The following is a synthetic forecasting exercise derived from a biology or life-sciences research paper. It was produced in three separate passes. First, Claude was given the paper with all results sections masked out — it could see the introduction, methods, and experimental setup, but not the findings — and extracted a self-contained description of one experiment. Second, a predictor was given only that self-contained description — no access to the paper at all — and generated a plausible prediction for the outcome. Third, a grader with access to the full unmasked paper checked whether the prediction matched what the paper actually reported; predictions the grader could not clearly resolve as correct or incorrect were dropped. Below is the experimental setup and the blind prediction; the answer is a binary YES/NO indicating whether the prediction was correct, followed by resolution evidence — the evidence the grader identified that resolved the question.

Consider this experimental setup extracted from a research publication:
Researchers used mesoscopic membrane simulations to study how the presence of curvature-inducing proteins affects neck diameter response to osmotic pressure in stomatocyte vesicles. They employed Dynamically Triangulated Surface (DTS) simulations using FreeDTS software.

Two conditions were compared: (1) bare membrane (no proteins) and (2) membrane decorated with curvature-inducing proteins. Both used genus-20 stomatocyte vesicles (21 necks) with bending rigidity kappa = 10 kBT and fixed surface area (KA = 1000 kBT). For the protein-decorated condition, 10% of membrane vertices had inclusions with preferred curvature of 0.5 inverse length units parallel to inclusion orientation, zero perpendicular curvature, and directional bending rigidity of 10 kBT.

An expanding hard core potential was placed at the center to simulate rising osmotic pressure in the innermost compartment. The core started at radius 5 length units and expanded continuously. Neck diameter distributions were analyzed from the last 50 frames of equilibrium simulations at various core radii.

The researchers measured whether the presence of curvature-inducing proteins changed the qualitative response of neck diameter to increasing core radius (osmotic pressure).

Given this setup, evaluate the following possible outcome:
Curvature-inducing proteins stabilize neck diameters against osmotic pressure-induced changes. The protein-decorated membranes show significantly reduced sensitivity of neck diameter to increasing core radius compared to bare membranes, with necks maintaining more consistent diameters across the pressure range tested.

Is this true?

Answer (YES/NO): NO